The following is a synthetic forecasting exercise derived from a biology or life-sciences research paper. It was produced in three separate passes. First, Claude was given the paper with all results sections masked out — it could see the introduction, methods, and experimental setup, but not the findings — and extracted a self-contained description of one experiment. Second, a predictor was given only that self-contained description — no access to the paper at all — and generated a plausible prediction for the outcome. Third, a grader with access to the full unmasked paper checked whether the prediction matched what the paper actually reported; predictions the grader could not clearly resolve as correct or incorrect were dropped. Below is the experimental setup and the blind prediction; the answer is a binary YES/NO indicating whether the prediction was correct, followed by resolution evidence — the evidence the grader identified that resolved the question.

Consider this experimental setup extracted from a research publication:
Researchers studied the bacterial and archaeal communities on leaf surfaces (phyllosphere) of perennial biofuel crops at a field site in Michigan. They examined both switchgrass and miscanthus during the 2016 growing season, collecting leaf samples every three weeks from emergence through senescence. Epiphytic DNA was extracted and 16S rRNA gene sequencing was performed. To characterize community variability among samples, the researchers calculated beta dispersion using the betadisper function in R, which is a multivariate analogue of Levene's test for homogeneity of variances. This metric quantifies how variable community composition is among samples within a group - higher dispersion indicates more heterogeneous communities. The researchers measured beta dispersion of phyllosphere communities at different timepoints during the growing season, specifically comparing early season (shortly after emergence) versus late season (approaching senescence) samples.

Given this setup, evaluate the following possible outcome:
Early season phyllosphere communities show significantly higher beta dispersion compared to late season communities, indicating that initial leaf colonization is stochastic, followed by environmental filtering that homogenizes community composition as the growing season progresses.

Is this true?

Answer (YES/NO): YES